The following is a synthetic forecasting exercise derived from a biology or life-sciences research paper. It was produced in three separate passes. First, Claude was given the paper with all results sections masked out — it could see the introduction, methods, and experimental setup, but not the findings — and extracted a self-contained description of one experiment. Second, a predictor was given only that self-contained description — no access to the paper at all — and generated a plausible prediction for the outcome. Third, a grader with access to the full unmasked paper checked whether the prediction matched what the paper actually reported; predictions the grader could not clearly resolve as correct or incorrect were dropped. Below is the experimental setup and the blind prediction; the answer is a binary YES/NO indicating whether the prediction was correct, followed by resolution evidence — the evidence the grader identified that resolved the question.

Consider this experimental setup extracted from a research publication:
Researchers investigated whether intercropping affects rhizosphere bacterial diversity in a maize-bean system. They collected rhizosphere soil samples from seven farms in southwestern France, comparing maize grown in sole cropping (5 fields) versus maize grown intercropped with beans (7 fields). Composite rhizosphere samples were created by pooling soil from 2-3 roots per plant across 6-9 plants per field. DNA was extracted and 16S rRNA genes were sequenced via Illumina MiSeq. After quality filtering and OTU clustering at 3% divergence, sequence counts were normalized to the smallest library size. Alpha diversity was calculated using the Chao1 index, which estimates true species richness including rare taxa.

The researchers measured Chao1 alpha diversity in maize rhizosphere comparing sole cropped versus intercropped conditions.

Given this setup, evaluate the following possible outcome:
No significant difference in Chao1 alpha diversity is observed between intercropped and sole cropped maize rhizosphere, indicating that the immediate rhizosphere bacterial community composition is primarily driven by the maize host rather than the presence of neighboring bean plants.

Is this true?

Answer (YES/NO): NO